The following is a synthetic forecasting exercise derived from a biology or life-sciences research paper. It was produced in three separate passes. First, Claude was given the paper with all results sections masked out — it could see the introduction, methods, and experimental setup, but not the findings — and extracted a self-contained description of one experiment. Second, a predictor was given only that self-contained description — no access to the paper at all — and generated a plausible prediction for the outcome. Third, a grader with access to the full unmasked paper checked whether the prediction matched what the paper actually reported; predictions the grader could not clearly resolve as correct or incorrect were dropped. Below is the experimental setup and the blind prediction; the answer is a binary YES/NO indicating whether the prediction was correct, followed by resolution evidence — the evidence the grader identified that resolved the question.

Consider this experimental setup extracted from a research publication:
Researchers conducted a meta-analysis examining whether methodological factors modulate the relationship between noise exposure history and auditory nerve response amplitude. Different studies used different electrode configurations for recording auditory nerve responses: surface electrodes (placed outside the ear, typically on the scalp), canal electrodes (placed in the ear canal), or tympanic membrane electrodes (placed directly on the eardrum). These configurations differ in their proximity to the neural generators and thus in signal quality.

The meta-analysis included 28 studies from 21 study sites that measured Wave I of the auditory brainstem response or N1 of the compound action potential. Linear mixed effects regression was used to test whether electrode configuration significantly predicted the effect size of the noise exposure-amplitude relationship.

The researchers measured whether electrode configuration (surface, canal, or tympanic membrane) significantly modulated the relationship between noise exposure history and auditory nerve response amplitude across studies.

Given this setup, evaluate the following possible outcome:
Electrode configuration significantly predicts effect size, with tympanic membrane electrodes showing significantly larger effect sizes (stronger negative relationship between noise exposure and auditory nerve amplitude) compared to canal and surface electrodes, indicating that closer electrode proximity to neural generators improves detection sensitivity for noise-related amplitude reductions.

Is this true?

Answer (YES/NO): NO